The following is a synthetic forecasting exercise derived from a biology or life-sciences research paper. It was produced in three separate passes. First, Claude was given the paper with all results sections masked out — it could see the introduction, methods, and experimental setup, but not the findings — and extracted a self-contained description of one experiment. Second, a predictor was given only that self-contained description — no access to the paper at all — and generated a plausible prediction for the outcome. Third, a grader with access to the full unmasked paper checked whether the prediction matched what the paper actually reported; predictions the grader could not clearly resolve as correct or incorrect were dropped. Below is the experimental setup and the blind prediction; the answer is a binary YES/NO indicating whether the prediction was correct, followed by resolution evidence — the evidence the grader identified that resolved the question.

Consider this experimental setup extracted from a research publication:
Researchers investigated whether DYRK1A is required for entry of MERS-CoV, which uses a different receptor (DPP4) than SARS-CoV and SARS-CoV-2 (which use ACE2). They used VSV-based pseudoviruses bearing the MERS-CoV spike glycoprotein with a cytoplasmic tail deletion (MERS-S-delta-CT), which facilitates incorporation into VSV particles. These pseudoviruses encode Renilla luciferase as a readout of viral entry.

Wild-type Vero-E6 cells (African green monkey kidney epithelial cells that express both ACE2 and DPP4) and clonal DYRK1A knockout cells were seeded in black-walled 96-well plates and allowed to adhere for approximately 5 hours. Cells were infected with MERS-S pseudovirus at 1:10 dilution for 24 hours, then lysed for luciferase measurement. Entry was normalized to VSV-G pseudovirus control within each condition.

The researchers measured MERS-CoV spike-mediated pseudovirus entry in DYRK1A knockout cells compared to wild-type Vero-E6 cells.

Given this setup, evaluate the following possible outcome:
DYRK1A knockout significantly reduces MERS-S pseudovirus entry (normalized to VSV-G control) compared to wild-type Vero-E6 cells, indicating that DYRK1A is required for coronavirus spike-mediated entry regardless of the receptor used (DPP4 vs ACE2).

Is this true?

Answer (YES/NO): YES